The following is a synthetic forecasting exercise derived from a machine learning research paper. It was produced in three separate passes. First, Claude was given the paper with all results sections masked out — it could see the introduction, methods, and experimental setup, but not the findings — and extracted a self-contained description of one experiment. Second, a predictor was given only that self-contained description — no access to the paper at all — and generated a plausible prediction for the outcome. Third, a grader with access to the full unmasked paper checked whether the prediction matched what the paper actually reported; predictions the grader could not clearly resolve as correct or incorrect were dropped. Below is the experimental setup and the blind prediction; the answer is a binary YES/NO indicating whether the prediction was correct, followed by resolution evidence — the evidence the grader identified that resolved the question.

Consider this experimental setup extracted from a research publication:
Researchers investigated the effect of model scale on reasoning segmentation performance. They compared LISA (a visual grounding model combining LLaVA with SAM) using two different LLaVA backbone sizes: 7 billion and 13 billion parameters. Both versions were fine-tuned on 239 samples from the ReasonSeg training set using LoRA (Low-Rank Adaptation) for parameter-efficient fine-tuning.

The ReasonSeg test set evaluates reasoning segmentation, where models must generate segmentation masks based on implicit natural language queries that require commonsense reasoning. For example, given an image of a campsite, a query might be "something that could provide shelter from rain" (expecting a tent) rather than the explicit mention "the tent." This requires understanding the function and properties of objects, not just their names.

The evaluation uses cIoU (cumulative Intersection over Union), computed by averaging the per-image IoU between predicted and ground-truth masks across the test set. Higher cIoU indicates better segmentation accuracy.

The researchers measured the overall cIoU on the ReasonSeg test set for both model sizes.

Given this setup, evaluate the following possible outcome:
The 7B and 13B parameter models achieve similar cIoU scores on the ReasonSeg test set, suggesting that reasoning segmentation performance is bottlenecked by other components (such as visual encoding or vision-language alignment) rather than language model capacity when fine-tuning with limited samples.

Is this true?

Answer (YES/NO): NO